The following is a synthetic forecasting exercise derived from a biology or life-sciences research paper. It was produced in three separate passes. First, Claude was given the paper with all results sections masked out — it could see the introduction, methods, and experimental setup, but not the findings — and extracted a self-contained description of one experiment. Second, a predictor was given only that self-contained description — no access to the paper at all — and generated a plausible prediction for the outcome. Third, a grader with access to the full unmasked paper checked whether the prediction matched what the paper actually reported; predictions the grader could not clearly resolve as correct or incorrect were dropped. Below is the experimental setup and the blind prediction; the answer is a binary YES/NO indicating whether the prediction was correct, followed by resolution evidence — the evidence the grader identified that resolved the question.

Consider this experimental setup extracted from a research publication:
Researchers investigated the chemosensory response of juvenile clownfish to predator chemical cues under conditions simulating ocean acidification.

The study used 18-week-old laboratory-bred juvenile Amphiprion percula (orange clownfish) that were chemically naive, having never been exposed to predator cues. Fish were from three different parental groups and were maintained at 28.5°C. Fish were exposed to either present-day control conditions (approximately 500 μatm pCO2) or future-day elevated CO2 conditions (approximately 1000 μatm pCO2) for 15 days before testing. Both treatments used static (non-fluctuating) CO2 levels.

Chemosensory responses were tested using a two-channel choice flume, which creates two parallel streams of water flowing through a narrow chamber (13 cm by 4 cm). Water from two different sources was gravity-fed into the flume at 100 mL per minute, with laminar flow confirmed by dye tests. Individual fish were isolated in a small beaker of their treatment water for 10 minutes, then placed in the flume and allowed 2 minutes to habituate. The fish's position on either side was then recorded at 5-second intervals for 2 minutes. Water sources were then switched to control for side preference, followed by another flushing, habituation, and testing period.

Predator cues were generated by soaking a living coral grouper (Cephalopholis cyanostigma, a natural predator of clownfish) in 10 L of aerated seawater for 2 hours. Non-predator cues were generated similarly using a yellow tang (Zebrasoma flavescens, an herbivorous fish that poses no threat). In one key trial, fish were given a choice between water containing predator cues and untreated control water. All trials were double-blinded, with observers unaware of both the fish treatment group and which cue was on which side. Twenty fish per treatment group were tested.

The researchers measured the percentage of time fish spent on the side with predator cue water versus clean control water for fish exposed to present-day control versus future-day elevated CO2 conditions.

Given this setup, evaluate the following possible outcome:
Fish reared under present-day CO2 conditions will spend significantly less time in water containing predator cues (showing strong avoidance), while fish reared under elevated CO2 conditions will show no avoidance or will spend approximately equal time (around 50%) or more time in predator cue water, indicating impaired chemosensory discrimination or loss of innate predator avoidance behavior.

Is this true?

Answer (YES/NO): YES